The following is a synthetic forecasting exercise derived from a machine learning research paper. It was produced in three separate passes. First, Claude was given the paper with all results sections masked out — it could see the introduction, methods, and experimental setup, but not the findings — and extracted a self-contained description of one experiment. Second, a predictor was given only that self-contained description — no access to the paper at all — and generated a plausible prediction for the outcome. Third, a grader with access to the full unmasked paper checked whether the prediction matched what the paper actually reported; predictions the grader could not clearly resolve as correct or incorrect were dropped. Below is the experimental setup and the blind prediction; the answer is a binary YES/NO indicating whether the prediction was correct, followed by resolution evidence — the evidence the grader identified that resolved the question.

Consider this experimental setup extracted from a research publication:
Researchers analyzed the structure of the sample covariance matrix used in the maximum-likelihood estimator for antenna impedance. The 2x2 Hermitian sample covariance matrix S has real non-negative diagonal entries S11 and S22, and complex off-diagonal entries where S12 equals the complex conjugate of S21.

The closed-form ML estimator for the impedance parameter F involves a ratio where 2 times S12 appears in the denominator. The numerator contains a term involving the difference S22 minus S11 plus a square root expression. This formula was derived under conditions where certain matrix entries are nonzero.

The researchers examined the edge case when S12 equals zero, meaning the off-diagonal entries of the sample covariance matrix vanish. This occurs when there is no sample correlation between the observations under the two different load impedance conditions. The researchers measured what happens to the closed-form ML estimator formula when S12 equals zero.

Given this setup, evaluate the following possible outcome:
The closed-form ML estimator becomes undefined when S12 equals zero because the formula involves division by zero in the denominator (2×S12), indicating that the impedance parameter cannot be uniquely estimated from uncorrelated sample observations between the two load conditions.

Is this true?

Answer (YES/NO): NO